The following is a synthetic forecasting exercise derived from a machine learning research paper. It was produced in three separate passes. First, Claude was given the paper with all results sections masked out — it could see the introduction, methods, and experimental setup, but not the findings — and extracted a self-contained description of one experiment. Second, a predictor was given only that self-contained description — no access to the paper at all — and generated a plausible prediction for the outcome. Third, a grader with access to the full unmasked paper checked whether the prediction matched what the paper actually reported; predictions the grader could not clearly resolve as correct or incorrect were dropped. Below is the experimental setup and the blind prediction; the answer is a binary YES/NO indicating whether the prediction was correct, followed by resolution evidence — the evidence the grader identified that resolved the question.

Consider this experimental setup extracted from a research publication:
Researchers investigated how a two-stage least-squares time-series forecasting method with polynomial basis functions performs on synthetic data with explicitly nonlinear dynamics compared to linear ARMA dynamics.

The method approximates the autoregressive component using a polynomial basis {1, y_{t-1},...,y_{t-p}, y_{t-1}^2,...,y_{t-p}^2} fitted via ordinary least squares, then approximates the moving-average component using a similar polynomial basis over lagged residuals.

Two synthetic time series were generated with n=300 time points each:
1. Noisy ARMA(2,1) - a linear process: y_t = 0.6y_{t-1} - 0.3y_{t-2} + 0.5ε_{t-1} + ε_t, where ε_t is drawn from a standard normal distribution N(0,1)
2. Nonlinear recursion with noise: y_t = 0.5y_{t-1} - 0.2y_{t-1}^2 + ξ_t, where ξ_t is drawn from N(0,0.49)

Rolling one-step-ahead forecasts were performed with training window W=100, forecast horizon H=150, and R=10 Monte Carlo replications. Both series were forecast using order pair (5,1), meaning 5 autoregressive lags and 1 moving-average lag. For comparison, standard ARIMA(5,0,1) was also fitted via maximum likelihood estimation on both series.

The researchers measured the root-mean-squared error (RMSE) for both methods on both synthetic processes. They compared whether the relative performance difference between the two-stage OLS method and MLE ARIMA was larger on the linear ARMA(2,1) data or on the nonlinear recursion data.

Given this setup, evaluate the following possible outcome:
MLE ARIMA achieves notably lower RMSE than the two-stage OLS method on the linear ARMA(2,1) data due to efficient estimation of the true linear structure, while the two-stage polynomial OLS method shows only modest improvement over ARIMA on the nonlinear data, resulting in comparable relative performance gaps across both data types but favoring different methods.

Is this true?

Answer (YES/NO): NO